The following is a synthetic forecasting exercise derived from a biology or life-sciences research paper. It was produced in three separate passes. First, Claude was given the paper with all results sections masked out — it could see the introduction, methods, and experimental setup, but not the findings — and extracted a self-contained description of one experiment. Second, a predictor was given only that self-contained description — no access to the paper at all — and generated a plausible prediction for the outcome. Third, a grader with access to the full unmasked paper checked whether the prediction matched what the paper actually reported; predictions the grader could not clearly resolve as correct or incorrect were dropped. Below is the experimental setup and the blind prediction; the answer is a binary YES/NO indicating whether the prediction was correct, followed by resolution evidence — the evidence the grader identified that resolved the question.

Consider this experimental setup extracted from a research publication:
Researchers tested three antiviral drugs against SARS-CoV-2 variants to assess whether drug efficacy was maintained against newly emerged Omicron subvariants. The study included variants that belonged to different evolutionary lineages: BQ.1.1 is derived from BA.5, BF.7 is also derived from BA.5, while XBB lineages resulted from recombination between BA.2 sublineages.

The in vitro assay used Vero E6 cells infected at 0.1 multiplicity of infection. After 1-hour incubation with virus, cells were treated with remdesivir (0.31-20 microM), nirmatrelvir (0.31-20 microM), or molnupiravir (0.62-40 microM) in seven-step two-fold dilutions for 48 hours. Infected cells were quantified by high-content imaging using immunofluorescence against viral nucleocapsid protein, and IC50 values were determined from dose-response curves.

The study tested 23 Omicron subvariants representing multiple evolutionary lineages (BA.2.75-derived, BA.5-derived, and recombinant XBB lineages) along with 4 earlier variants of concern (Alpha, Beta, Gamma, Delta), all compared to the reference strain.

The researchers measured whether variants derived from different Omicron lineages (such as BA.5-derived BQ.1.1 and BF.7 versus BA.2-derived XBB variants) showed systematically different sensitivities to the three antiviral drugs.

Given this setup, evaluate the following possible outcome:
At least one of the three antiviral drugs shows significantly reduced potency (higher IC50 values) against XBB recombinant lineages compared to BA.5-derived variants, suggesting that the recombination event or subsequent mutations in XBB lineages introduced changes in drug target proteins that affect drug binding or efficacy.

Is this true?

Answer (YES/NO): NO